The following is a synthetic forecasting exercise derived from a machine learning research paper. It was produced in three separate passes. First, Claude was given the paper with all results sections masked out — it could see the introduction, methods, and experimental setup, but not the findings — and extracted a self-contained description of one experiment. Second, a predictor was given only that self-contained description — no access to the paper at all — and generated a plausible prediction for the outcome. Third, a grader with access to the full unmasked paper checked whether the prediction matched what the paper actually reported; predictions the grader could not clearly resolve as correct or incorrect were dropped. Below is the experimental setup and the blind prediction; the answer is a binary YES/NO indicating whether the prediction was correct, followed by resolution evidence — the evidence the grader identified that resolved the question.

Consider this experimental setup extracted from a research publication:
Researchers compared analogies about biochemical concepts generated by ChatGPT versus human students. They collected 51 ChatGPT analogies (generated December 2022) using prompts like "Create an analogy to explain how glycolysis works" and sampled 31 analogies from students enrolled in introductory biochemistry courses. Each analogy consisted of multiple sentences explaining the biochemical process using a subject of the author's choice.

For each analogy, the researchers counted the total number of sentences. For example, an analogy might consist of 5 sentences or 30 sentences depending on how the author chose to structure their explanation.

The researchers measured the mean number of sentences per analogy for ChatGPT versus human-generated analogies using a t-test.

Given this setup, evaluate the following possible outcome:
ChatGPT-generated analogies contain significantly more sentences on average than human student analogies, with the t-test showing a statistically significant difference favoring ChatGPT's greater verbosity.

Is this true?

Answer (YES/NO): NO